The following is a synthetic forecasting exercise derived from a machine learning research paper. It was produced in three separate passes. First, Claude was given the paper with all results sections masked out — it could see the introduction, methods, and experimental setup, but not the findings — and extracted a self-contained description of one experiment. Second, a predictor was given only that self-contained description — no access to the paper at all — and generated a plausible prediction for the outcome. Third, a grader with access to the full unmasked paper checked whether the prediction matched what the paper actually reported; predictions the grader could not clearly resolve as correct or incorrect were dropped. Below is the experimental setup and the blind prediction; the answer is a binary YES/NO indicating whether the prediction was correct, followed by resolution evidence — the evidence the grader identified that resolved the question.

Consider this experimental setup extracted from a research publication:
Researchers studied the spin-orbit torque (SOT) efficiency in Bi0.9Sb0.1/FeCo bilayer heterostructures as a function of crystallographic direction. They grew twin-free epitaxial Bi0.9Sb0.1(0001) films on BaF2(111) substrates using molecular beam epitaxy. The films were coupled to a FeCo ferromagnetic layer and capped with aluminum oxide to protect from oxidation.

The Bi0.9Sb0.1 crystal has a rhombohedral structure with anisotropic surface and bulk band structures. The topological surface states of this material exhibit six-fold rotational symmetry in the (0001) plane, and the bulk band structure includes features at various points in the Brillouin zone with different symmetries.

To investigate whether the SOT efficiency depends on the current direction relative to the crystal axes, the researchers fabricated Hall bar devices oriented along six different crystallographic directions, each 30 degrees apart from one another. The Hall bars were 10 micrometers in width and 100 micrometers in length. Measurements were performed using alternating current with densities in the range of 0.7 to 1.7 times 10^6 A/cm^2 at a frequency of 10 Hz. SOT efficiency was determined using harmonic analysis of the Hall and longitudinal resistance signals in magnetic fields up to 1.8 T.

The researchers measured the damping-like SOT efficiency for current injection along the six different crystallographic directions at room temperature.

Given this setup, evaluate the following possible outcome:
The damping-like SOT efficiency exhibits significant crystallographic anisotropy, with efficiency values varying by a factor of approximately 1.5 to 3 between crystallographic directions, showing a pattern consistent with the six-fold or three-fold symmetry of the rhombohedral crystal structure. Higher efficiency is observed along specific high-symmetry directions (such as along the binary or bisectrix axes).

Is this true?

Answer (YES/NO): NO